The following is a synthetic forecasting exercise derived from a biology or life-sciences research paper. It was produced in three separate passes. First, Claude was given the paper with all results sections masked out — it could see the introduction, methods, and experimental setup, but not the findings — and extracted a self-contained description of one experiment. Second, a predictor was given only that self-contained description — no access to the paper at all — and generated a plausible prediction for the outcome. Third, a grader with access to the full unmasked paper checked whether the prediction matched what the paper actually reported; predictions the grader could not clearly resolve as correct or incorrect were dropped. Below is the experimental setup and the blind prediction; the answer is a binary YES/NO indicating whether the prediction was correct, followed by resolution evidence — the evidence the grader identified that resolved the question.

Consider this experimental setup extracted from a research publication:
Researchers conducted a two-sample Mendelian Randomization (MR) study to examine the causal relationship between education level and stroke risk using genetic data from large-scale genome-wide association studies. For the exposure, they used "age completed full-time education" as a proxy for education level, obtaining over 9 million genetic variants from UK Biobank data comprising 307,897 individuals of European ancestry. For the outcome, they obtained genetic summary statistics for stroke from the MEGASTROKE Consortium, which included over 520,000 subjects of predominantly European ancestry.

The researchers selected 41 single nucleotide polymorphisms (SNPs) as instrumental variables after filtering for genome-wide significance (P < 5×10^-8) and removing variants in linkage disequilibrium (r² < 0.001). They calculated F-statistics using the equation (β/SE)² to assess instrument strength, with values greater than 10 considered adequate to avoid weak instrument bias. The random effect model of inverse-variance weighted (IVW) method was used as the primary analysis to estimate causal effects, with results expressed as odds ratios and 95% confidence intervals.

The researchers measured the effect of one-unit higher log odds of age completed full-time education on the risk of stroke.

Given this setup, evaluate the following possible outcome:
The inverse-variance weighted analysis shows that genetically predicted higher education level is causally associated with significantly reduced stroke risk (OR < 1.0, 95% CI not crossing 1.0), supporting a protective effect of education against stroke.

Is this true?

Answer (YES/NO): YES